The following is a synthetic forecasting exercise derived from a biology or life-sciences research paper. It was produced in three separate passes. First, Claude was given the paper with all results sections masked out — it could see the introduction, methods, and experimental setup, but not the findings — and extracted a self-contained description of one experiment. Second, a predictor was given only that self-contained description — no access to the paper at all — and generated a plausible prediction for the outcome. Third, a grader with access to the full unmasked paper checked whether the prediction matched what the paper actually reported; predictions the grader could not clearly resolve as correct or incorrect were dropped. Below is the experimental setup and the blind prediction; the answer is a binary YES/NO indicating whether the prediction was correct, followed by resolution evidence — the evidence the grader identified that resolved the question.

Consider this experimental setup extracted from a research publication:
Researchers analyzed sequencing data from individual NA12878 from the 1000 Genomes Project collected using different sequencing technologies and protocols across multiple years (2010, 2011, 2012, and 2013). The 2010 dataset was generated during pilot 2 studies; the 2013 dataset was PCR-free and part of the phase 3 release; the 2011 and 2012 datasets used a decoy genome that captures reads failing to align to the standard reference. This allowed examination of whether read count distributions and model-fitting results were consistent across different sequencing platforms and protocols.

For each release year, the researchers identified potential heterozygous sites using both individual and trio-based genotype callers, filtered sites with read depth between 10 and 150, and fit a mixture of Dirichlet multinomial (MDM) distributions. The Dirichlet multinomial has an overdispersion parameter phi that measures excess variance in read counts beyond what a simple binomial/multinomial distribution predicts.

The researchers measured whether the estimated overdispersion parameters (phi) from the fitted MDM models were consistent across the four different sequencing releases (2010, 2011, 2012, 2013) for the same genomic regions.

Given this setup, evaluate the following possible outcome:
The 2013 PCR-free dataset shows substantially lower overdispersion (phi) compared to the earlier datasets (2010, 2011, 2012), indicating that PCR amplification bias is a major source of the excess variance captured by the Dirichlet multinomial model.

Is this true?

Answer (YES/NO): NO